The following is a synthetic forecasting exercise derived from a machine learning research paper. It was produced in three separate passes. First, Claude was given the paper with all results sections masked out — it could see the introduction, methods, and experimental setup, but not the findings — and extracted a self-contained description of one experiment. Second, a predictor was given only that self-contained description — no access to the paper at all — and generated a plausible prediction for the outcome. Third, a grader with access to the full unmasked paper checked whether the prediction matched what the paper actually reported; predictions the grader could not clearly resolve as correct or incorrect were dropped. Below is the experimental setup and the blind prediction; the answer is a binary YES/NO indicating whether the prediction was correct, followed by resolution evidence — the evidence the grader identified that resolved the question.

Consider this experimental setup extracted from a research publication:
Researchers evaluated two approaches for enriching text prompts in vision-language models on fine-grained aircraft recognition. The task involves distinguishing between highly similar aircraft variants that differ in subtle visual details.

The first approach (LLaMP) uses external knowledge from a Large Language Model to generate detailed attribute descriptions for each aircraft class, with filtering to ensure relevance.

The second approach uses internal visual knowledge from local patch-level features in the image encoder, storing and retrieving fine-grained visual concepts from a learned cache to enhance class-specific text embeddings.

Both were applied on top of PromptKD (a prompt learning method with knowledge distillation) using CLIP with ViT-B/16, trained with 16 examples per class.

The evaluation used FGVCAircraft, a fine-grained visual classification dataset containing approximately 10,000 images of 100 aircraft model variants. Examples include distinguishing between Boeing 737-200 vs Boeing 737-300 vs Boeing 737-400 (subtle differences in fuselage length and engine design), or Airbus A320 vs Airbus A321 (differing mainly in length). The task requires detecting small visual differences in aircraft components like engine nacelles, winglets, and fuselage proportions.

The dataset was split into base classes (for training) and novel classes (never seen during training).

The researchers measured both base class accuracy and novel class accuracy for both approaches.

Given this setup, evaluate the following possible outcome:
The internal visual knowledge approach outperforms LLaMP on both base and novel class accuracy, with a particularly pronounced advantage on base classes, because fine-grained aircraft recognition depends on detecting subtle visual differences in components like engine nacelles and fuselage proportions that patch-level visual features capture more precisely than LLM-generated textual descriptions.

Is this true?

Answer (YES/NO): NO